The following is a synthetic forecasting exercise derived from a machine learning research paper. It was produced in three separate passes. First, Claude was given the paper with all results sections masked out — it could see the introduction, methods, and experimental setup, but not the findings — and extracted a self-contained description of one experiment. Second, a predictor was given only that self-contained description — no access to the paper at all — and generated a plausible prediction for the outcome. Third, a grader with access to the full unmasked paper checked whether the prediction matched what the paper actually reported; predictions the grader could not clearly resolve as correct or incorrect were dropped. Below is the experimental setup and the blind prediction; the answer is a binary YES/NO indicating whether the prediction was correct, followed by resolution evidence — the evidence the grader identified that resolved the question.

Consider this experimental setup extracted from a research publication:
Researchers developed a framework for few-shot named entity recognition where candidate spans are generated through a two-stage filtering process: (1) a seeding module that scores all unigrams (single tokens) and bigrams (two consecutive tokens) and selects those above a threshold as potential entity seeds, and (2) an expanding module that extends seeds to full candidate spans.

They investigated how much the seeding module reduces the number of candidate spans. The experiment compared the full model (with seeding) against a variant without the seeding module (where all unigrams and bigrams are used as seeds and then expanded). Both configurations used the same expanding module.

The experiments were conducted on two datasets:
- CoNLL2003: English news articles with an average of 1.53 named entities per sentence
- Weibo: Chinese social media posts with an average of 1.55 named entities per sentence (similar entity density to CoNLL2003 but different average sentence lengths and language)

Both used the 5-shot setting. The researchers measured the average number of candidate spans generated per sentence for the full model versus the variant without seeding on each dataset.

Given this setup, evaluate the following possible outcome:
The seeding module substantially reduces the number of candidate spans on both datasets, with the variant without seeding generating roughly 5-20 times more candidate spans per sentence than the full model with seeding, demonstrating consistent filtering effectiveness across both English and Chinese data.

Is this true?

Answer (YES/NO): NO